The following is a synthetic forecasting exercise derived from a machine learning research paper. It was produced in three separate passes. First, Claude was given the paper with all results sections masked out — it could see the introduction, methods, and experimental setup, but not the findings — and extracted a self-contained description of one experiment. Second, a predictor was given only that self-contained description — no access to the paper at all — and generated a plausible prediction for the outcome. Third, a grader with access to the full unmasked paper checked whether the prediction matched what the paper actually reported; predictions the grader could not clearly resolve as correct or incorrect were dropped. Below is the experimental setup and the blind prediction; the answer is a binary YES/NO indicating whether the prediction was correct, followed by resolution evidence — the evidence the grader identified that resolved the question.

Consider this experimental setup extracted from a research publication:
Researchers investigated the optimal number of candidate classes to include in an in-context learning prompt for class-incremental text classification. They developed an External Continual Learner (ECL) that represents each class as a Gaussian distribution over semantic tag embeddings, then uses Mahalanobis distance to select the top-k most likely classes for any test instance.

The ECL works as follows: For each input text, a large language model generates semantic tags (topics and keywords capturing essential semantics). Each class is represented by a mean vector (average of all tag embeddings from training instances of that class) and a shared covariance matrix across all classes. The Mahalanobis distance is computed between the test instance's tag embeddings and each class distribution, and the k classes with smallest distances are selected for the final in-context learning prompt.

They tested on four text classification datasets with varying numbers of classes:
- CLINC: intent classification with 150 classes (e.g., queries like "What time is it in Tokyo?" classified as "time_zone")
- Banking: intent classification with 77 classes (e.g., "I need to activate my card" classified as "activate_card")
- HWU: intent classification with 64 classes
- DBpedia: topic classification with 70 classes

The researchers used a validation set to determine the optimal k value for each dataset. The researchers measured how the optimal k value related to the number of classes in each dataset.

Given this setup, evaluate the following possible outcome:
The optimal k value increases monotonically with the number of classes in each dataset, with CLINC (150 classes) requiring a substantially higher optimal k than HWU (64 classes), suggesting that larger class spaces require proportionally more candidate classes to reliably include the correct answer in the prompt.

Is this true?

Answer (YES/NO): NO